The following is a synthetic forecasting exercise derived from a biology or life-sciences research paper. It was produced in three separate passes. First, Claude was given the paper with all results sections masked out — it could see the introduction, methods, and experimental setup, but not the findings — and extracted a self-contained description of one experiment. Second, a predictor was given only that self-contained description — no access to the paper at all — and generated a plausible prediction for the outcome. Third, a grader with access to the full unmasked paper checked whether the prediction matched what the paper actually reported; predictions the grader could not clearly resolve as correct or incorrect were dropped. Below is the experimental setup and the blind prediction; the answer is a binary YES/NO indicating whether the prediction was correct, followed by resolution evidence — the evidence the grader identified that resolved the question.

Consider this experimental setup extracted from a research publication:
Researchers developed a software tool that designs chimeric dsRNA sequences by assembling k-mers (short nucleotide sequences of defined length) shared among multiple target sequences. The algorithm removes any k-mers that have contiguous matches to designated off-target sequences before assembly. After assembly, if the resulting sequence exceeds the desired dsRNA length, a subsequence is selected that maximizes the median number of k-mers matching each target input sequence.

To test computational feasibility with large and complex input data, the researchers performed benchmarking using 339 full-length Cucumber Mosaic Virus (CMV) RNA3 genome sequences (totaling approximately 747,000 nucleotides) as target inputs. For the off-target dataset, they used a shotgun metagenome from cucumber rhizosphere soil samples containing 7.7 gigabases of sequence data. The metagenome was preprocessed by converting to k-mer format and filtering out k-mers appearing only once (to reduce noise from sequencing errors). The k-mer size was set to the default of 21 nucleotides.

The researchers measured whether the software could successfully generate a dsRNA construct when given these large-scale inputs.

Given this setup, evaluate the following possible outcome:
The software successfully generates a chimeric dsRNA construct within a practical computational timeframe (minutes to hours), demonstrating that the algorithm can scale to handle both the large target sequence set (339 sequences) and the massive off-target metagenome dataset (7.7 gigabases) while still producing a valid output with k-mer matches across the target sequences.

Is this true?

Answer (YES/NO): YES